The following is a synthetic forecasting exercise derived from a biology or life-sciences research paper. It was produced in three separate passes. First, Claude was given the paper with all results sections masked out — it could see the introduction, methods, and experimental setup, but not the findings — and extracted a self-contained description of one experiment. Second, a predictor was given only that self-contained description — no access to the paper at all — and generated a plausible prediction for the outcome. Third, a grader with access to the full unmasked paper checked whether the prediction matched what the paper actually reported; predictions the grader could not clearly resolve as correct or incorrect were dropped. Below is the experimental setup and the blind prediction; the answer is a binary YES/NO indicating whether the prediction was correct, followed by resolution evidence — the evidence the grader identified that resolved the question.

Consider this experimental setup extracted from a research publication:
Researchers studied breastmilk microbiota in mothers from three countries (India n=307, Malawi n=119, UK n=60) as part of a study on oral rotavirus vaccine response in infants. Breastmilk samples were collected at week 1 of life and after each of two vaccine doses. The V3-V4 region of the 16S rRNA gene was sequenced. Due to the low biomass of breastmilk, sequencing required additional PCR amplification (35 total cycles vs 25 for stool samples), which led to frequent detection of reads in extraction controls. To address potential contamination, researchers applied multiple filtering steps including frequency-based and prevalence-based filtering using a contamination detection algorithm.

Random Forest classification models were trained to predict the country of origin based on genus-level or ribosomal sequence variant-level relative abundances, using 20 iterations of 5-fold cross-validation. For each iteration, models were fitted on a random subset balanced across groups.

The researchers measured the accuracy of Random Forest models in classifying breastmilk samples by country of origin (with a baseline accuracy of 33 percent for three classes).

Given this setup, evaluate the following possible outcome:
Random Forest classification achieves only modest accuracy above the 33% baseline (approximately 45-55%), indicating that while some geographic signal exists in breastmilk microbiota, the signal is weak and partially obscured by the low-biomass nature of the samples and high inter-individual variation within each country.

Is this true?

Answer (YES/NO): NO